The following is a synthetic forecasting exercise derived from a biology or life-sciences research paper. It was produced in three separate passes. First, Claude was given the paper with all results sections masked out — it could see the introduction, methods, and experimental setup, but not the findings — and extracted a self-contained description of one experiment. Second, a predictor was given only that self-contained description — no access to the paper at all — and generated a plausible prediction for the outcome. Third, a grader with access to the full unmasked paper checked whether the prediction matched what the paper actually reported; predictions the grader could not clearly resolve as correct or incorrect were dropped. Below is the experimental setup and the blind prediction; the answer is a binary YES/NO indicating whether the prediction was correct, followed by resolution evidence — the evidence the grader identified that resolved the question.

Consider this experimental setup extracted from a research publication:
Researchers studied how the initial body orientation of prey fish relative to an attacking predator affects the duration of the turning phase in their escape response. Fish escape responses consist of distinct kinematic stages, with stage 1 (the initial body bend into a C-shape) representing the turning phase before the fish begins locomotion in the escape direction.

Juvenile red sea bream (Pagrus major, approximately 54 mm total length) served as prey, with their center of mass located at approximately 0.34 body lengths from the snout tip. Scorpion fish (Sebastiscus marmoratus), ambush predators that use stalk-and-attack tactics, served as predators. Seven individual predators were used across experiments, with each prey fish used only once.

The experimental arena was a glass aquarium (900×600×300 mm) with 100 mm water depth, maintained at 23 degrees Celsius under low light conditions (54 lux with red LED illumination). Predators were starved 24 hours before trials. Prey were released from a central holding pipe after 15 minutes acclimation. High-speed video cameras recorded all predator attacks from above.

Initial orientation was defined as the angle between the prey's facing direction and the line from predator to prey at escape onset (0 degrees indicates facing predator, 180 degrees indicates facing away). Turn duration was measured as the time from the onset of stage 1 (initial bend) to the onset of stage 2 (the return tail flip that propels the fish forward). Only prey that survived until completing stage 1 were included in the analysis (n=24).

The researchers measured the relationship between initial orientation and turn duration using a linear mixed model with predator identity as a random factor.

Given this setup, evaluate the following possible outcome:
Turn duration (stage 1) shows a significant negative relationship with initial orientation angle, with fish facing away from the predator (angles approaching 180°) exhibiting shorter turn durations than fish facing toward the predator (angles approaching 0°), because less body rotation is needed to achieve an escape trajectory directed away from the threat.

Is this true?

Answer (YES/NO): YES